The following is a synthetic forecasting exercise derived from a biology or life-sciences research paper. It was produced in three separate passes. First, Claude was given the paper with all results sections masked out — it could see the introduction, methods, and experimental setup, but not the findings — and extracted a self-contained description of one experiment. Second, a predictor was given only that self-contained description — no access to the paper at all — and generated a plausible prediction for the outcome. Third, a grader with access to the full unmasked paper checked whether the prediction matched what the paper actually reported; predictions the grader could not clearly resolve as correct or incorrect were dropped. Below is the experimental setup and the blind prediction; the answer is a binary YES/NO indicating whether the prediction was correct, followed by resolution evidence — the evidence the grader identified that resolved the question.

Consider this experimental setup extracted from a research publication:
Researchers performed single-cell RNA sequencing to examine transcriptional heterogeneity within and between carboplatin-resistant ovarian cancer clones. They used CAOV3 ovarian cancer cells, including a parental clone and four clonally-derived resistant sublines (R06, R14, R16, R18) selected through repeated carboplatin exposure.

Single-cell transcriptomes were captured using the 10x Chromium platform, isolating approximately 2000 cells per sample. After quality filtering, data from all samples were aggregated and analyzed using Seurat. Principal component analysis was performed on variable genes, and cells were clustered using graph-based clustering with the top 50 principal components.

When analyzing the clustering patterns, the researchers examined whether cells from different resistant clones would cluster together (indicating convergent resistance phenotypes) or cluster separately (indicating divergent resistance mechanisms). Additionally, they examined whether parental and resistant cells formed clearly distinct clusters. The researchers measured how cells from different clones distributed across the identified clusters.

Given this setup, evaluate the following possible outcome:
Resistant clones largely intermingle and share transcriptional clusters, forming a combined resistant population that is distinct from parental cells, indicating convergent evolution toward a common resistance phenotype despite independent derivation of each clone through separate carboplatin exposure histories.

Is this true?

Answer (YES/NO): NO